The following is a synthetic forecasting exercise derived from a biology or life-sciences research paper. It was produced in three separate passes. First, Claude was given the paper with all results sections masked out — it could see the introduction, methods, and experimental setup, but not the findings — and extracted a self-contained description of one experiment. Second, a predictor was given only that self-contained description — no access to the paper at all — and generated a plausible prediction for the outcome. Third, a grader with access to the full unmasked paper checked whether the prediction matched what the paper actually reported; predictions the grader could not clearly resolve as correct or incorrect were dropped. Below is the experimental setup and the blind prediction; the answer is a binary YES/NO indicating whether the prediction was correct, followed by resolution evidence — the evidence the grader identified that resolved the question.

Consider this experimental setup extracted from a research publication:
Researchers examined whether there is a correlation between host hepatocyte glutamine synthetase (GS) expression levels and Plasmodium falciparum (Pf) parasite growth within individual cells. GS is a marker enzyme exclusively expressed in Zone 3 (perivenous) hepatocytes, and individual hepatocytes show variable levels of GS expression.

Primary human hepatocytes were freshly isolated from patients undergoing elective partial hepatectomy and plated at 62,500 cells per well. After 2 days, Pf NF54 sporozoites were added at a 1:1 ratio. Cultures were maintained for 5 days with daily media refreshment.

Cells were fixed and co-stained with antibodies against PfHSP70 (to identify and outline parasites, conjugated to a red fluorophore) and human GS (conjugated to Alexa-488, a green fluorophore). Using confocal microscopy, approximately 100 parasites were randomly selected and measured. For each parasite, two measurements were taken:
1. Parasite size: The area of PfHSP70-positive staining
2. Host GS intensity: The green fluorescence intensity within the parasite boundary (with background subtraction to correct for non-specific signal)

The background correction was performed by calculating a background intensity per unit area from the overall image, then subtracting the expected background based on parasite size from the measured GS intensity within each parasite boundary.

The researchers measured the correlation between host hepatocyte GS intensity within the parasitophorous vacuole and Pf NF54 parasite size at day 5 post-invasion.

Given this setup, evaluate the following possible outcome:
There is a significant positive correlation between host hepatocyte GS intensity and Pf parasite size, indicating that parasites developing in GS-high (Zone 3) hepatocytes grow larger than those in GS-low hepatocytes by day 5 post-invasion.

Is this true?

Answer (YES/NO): NO